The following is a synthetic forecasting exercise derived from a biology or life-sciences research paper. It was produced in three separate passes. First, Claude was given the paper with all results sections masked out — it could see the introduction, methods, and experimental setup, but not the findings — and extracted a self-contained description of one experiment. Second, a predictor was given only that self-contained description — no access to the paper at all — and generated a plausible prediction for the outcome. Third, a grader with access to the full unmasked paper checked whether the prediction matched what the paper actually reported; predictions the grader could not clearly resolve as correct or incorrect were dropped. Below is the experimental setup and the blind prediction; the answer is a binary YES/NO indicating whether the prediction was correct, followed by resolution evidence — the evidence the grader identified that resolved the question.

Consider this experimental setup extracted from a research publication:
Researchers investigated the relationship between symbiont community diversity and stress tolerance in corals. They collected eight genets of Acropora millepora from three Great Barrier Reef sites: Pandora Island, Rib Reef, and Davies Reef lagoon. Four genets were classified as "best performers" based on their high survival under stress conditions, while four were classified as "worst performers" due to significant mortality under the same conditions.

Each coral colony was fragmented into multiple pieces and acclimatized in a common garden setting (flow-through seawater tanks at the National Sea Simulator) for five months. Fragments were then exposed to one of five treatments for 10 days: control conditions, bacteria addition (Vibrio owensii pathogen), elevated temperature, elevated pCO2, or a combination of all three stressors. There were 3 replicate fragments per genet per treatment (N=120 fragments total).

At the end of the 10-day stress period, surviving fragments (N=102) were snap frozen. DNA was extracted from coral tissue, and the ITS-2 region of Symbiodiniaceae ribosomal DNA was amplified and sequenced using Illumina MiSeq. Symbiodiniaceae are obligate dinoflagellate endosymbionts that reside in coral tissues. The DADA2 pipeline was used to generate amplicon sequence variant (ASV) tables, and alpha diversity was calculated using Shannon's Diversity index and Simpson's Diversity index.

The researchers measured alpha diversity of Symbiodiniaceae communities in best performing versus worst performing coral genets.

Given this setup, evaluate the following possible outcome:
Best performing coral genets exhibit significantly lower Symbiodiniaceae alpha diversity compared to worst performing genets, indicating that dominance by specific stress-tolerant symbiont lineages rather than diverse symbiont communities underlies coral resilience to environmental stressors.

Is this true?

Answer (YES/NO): YES